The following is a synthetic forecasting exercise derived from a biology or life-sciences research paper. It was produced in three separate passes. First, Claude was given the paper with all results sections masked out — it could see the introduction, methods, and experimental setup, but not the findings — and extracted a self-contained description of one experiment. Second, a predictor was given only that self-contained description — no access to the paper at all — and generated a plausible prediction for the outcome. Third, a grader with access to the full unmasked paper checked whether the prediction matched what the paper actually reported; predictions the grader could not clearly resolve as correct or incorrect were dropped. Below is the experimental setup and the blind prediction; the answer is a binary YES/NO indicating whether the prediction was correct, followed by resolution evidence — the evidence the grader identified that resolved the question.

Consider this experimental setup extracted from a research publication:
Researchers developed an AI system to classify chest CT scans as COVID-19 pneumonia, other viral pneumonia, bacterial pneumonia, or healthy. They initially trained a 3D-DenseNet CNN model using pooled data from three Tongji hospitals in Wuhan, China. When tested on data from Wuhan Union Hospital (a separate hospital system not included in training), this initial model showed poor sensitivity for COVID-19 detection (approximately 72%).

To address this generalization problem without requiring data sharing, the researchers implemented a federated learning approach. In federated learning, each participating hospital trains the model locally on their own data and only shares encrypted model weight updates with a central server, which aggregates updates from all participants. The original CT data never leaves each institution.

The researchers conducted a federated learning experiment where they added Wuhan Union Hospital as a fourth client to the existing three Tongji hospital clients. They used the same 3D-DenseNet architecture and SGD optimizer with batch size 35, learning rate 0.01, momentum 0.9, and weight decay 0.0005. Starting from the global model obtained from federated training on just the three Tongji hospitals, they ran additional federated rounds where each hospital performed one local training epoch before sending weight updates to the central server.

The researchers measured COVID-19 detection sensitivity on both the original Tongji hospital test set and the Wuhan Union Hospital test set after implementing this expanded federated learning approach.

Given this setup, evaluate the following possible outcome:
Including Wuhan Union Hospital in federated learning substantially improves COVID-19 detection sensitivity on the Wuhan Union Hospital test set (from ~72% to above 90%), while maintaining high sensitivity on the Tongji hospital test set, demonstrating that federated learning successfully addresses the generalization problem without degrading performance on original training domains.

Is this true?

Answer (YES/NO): YES